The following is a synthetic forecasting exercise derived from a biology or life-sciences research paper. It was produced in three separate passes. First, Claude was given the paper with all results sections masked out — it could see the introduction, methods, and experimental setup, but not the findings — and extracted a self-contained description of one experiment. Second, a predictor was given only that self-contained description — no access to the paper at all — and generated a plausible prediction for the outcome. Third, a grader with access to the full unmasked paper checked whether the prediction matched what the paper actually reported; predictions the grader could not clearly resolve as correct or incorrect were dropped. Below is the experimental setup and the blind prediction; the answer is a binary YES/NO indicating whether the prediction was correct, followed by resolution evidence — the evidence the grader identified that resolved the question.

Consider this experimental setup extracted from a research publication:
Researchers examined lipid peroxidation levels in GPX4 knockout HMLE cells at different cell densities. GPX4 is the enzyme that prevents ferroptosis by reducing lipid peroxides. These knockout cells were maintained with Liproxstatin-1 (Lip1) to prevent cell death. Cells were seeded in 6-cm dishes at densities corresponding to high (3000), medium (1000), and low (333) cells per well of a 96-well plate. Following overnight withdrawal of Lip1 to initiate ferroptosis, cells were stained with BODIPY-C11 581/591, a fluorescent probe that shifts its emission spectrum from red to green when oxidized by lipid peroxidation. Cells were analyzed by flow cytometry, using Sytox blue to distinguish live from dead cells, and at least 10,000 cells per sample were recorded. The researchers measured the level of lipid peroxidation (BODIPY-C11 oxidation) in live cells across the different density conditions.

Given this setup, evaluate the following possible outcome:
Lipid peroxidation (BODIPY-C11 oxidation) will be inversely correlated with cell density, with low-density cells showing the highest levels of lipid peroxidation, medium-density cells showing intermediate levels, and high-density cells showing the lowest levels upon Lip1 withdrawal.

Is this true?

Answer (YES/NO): NO